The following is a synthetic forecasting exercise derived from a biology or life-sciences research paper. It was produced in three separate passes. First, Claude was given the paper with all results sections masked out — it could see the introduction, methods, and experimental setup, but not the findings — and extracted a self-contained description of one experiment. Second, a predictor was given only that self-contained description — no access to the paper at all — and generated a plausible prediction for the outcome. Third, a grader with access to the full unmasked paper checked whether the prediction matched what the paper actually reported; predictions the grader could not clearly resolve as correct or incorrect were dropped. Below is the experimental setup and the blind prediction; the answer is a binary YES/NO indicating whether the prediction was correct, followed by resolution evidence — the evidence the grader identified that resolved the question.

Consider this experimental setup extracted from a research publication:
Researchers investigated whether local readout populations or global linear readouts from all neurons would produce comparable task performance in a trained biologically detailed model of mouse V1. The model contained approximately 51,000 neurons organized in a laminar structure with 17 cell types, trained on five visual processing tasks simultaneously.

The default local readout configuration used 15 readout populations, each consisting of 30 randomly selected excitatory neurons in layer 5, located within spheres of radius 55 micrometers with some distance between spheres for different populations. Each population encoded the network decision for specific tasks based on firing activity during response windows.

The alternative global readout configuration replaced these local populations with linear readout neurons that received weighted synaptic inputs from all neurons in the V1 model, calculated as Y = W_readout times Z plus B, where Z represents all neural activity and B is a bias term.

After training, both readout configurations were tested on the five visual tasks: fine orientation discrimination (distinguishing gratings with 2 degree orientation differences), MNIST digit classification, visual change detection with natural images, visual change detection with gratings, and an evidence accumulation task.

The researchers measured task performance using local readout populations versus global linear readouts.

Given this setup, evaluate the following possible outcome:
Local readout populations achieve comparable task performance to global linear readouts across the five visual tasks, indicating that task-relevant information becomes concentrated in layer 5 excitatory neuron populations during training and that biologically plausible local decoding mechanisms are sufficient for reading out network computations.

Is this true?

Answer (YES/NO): NO